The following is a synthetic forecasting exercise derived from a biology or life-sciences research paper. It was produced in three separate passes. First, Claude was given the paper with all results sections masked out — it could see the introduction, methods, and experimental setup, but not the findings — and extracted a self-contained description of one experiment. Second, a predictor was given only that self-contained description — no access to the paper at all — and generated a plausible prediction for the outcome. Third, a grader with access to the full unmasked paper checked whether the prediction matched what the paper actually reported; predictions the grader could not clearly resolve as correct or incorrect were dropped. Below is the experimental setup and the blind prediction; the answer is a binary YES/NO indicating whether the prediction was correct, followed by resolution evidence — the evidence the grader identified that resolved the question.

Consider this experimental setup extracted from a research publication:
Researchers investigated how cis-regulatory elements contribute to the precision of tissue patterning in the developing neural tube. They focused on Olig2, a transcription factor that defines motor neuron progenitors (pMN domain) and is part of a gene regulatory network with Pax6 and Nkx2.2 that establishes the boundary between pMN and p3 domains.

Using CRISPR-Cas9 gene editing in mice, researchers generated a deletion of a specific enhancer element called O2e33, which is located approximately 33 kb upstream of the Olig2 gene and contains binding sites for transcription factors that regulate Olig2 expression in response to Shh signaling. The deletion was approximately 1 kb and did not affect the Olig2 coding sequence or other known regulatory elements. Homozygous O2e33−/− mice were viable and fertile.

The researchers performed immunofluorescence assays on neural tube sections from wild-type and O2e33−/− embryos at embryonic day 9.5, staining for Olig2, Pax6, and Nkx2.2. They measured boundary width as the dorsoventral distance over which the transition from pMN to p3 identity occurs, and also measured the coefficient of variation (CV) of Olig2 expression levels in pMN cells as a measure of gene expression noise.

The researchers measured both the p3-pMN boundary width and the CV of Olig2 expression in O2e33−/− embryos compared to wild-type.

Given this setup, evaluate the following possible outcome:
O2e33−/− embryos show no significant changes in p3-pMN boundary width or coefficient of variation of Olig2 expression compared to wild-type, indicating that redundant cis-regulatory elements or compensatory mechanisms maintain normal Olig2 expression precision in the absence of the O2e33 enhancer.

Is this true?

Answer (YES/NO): NO